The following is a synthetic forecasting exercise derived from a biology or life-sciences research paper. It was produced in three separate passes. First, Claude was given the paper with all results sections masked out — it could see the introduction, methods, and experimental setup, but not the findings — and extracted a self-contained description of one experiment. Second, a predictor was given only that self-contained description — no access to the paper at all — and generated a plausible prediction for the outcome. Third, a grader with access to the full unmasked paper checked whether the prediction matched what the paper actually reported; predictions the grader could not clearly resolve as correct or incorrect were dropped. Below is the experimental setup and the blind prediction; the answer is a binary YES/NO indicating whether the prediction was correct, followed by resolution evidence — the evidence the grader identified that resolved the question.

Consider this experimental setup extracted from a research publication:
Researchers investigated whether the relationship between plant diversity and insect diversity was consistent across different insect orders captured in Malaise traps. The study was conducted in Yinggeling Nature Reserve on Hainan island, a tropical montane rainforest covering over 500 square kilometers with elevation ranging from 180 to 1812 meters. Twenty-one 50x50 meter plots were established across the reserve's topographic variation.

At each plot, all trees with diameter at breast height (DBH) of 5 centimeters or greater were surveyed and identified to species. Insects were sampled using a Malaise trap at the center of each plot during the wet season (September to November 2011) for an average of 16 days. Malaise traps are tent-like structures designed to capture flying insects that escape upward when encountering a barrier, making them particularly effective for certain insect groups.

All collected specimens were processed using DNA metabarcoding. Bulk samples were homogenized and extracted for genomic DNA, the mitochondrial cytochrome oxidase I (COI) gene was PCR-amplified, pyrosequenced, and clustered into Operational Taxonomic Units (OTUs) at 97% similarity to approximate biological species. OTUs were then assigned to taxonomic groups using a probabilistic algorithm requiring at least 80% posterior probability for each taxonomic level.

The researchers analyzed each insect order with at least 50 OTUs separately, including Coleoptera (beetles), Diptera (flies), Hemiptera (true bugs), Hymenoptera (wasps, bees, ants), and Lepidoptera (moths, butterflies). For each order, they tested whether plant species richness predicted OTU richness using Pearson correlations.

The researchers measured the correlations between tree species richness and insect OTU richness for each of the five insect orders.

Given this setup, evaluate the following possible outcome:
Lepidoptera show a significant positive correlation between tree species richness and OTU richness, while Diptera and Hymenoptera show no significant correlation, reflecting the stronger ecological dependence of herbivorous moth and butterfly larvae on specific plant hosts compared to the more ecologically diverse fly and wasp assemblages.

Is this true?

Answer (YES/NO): NO